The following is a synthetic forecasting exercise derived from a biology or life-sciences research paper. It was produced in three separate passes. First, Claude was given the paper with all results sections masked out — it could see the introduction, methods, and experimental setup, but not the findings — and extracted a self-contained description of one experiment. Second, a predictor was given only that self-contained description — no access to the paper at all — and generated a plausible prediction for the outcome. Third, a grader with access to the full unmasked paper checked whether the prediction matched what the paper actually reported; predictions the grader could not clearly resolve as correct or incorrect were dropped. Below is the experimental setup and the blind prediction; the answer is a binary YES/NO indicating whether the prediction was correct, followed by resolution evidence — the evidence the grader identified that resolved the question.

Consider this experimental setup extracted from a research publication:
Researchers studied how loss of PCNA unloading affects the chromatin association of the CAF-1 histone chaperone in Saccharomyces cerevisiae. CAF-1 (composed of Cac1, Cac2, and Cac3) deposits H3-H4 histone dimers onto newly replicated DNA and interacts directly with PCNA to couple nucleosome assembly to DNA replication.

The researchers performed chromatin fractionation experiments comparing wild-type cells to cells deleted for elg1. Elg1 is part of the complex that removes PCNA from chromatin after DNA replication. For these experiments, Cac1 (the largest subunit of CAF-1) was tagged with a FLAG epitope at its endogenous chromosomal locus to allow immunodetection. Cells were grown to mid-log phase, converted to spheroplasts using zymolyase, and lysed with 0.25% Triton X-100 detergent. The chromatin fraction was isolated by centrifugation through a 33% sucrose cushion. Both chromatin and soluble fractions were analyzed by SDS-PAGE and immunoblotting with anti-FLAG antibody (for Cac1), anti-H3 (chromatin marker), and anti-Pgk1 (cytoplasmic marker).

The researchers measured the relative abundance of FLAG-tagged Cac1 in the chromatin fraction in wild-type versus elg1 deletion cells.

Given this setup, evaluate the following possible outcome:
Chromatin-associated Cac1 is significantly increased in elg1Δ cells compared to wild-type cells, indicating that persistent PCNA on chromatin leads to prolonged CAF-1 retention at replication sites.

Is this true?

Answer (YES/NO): YES